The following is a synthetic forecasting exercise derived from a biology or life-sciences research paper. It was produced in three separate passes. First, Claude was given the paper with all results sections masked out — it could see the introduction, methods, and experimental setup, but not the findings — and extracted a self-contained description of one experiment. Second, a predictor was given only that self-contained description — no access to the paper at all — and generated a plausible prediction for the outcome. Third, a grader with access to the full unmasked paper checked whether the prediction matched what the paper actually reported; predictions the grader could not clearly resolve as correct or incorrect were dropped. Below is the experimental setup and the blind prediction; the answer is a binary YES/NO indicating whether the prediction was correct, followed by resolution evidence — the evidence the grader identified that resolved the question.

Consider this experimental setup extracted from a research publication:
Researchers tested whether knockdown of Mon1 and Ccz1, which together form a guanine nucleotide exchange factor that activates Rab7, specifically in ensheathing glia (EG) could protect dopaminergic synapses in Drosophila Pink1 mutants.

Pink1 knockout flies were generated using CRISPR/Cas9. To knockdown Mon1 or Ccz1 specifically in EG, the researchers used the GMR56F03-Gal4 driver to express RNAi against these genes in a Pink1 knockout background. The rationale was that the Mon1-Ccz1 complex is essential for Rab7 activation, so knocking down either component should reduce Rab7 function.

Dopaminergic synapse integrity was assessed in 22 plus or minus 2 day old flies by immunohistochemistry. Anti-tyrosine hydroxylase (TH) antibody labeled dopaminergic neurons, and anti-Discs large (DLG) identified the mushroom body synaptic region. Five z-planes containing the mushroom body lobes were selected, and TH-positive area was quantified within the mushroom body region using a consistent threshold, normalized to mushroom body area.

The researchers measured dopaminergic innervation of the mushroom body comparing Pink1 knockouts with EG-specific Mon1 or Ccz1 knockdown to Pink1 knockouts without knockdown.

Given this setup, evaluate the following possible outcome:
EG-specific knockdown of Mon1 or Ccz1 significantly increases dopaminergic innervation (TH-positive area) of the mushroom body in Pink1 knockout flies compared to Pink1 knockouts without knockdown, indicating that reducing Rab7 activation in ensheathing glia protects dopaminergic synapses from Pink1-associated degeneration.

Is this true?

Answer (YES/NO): YES